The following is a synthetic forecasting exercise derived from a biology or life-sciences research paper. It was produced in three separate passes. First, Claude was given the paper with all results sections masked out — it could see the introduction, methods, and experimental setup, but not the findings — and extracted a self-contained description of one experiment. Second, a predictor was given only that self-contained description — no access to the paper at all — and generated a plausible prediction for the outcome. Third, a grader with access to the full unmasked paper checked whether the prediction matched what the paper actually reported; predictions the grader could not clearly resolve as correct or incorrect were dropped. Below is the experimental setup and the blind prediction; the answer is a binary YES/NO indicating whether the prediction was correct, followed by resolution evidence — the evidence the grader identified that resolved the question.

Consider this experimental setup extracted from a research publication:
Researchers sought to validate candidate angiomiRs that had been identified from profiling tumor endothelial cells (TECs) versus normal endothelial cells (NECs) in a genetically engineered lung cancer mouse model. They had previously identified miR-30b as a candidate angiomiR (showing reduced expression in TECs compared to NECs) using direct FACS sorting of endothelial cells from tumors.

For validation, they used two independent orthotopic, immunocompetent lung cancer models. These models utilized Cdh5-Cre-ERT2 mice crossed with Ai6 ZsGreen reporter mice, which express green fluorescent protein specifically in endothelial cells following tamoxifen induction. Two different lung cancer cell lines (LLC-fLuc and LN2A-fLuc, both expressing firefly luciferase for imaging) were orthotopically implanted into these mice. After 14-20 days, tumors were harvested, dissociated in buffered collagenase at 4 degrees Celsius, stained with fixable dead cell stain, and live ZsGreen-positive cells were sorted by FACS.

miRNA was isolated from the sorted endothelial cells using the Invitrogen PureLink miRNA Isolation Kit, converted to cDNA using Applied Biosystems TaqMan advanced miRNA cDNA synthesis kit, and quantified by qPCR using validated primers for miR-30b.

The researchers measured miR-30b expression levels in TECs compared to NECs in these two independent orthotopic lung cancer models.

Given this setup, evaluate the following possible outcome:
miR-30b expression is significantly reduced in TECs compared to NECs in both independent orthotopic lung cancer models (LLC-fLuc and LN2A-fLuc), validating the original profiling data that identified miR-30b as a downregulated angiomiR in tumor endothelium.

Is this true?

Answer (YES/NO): YES